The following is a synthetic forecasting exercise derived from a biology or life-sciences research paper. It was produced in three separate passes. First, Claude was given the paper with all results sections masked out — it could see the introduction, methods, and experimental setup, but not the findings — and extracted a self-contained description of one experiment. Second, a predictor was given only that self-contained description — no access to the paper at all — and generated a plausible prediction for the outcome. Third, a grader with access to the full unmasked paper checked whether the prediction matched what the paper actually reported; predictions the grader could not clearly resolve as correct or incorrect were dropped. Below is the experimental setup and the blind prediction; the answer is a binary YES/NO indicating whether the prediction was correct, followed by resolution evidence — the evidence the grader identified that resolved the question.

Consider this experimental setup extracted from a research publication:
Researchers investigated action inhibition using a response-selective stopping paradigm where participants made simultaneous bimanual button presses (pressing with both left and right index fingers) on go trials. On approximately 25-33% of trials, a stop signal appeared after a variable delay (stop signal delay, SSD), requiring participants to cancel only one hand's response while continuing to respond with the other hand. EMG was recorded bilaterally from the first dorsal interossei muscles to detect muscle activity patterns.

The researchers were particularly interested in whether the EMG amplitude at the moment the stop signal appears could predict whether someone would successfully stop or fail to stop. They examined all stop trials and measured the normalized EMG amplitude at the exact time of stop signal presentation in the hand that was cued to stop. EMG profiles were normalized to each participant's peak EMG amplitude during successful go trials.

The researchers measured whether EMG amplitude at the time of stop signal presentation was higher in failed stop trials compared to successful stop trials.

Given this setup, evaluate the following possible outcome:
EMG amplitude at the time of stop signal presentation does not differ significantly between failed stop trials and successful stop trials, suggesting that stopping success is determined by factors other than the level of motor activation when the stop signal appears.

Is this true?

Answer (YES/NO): NO